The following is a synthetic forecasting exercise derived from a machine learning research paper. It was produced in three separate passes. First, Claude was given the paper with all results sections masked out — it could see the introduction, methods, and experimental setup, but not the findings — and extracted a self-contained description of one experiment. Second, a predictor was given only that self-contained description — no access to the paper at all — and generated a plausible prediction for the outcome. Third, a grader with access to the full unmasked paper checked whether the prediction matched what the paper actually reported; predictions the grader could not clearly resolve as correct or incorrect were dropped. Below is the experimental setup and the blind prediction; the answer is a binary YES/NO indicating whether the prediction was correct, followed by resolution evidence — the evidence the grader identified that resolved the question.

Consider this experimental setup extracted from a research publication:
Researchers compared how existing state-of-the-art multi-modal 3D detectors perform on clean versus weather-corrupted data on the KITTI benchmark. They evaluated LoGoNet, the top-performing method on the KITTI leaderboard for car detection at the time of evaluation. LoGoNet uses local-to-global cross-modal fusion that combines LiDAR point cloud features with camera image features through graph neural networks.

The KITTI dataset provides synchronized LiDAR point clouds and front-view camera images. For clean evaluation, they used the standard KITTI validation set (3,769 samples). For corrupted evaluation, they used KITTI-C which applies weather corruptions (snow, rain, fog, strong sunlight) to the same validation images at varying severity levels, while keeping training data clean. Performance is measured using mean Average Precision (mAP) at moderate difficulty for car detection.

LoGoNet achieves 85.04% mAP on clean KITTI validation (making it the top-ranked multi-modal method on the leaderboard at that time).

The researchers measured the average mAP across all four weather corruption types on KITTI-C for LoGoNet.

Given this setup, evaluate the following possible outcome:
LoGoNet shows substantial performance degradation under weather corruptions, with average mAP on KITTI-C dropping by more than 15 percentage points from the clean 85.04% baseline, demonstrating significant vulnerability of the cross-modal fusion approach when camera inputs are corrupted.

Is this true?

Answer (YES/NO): YES